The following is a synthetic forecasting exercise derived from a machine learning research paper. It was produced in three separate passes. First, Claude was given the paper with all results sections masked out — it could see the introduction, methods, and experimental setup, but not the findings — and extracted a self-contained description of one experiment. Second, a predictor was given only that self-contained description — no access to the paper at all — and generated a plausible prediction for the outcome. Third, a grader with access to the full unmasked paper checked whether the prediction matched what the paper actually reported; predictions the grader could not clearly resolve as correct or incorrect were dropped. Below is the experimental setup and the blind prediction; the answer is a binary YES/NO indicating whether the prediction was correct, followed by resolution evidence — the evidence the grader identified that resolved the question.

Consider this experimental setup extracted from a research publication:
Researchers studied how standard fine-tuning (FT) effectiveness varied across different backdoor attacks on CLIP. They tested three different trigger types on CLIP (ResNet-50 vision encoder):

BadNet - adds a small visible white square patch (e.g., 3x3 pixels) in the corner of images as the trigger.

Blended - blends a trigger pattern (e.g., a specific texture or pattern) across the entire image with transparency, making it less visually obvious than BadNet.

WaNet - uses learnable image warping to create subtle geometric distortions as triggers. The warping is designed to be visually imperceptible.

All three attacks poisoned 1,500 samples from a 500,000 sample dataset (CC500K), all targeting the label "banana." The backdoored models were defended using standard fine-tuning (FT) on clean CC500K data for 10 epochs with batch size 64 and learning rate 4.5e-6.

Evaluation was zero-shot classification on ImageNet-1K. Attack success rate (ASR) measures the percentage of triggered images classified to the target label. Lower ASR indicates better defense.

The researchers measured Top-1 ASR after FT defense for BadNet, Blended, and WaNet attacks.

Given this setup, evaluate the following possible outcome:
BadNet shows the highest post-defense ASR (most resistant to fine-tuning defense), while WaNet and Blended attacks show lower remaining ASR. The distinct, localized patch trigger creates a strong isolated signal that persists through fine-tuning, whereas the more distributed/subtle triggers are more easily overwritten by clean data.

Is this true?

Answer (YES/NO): YES